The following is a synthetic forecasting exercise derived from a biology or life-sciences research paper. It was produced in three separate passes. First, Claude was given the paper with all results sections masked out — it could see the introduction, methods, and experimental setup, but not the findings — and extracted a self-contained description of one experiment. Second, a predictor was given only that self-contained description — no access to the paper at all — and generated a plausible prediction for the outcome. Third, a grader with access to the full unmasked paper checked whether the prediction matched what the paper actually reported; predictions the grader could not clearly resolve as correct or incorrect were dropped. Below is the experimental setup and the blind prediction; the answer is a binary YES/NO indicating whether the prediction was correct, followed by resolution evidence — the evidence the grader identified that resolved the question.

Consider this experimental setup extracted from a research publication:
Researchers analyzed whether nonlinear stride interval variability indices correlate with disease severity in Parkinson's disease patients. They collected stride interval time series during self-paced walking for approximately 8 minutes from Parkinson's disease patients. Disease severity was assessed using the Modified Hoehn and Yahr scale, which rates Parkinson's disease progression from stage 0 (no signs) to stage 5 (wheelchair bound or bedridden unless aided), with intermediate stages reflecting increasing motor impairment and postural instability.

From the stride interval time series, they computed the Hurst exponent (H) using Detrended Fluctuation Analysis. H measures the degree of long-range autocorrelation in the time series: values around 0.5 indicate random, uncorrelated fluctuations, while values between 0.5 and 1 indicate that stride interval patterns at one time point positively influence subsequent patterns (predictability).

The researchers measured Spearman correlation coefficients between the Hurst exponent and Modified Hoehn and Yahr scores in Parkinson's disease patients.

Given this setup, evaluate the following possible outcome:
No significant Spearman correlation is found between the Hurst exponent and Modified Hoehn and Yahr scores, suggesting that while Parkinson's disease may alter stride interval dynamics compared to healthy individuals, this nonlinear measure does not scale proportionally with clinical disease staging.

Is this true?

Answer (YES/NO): NO